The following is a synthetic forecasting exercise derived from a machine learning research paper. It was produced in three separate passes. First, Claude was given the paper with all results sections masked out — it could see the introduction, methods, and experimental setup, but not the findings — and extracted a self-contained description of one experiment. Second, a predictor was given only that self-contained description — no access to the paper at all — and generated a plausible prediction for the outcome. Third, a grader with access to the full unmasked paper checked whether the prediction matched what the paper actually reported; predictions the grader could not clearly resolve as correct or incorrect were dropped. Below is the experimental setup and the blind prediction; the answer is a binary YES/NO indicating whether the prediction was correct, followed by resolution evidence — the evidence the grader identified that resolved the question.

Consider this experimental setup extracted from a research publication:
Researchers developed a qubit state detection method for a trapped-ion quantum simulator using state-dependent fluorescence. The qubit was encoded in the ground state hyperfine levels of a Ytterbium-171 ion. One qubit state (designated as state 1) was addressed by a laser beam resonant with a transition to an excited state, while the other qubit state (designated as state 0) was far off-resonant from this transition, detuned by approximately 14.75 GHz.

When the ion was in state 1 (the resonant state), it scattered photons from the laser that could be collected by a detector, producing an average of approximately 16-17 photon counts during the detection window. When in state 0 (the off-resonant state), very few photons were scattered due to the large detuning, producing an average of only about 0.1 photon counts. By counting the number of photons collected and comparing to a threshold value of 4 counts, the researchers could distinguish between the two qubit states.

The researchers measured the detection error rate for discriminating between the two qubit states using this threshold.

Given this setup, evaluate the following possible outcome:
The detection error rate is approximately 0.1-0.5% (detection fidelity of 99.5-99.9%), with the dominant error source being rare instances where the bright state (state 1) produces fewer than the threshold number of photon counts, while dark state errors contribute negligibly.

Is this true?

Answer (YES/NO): NO